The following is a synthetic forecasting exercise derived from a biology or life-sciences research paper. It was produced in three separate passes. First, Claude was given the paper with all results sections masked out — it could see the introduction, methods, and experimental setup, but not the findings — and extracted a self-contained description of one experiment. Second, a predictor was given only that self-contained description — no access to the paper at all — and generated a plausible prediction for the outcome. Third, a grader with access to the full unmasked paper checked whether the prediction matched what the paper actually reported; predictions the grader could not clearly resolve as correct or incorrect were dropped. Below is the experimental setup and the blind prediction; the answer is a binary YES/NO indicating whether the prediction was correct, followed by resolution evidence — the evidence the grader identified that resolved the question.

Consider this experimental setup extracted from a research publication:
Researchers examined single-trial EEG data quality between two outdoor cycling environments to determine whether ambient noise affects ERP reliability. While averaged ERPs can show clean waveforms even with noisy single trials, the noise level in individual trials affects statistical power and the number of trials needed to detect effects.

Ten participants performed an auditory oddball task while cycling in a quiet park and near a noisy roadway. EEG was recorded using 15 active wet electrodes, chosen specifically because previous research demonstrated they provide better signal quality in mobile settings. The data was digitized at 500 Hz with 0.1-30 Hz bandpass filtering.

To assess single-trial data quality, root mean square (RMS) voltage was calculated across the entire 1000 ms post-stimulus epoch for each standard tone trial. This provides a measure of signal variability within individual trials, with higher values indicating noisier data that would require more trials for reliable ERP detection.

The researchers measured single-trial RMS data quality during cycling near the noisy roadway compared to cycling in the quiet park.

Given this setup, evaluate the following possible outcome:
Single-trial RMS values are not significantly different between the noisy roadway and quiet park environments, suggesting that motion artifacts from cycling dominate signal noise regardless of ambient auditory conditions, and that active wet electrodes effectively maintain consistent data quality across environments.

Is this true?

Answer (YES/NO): NO